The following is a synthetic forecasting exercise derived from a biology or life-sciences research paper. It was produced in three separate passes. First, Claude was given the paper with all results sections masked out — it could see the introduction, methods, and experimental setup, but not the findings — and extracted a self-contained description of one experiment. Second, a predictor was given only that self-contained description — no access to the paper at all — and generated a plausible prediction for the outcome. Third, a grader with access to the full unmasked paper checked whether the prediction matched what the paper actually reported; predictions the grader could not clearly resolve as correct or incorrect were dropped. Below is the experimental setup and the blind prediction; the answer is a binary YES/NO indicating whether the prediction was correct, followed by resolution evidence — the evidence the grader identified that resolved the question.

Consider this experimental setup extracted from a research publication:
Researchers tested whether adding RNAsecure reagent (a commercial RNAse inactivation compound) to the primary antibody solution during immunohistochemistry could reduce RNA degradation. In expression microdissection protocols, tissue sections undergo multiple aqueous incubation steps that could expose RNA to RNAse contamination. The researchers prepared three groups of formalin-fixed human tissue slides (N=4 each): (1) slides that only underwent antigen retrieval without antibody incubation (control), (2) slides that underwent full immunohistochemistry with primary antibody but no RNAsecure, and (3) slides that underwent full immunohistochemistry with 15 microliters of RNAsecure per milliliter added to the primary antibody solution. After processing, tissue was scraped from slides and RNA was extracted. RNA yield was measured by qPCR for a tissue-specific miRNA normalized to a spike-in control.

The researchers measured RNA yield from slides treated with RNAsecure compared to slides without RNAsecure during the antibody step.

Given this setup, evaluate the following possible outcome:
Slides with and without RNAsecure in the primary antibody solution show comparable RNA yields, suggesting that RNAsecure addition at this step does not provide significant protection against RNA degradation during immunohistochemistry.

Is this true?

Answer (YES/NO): NO